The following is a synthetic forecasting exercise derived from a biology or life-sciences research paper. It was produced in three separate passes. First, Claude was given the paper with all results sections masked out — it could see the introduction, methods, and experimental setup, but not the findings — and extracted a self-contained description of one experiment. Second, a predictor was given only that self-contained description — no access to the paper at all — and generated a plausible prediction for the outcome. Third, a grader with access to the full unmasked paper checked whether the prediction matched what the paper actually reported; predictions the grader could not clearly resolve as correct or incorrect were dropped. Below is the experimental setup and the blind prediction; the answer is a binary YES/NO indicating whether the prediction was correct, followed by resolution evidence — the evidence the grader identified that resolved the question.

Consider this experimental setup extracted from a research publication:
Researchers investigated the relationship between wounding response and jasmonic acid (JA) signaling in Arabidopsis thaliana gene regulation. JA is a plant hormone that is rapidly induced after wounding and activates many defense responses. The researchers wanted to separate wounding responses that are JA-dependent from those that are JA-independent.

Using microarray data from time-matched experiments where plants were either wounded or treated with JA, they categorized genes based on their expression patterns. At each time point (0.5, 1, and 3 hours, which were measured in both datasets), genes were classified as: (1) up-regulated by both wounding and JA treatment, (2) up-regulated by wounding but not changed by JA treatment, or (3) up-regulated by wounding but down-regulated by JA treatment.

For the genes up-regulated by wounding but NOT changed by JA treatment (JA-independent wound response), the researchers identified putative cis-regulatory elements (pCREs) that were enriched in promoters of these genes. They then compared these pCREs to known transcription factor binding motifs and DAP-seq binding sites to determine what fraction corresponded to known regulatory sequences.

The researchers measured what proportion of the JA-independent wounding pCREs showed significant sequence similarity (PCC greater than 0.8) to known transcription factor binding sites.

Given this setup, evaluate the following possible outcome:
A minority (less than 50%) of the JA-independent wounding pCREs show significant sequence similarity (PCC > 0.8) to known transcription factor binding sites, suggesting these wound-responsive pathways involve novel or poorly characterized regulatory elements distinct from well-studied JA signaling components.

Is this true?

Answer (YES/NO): NO